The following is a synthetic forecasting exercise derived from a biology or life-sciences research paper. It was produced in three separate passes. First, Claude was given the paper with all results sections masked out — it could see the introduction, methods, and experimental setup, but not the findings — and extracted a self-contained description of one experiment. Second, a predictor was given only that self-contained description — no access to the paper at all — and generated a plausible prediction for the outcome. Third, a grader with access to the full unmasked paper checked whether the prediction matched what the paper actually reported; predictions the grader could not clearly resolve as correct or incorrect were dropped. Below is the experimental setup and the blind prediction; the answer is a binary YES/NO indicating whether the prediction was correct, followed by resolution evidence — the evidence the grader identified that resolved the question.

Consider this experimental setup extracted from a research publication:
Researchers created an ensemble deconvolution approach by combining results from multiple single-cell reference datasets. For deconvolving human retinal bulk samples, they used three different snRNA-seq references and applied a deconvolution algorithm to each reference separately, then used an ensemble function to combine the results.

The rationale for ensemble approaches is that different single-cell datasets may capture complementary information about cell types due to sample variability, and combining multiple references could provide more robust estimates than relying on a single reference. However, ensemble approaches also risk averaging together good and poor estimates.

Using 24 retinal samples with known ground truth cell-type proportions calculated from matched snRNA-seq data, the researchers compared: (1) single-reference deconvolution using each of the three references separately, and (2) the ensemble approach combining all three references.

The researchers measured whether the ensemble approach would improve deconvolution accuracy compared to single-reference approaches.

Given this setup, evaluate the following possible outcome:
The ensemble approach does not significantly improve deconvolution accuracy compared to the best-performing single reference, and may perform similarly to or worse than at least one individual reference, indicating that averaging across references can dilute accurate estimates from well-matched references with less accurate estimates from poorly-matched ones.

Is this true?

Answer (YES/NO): YES